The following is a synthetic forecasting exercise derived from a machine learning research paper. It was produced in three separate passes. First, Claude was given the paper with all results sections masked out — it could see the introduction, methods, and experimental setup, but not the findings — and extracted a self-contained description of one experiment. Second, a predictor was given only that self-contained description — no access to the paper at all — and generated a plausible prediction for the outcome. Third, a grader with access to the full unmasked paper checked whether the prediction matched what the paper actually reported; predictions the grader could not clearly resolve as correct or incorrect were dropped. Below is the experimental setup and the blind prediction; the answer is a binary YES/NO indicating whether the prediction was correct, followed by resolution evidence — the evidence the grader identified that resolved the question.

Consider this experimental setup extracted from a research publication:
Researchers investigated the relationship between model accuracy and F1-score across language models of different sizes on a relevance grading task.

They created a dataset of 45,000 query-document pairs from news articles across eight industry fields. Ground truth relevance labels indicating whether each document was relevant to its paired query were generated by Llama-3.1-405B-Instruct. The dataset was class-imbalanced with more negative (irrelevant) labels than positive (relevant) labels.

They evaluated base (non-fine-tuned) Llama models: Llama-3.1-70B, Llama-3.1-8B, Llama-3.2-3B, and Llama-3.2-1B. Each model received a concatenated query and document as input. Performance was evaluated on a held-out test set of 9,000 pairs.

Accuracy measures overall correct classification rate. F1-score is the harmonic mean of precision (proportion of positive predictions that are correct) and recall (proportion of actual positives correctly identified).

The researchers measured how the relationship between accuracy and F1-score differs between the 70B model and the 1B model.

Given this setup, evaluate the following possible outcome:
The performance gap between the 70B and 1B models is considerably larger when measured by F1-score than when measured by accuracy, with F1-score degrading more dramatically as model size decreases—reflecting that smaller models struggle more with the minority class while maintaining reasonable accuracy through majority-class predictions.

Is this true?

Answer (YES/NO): NO